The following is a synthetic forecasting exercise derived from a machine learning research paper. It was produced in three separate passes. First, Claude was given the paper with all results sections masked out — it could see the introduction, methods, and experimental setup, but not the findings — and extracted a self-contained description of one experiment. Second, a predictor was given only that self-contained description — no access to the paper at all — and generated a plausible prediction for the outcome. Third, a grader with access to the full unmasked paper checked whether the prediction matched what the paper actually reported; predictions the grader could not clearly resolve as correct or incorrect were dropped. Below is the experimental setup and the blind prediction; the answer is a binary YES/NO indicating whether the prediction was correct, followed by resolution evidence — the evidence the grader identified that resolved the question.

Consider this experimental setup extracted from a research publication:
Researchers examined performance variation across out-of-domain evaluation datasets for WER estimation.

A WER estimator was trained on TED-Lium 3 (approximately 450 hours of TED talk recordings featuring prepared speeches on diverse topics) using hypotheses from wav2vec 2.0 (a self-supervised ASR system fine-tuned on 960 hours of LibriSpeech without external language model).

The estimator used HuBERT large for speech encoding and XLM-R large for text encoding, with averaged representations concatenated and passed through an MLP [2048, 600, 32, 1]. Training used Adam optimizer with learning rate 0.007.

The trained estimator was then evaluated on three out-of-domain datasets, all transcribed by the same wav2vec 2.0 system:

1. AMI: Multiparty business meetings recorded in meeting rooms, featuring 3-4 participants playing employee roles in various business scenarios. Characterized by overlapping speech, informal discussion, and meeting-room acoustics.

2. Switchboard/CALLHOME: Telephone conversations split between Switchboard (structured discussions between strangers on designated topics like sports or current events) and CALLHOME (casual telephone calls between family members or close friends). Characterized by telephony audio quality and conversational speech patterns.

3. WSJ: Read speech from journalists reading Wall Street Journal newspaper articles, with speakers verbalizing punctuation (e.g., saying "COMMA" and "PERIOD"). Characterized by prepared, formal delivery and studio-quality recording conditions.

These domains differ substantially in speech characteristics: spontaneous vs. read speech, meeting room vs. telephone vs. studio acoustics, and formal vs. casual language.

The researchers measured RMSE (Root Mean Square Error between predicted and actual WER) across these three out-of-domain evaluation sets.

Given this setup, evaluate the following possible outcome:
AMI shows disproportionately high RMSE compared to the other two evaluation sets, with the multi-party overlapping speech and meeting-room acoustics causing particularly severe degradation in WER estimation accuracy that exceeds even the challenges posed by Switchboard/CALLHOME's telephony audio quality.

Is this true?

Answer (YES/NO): NO